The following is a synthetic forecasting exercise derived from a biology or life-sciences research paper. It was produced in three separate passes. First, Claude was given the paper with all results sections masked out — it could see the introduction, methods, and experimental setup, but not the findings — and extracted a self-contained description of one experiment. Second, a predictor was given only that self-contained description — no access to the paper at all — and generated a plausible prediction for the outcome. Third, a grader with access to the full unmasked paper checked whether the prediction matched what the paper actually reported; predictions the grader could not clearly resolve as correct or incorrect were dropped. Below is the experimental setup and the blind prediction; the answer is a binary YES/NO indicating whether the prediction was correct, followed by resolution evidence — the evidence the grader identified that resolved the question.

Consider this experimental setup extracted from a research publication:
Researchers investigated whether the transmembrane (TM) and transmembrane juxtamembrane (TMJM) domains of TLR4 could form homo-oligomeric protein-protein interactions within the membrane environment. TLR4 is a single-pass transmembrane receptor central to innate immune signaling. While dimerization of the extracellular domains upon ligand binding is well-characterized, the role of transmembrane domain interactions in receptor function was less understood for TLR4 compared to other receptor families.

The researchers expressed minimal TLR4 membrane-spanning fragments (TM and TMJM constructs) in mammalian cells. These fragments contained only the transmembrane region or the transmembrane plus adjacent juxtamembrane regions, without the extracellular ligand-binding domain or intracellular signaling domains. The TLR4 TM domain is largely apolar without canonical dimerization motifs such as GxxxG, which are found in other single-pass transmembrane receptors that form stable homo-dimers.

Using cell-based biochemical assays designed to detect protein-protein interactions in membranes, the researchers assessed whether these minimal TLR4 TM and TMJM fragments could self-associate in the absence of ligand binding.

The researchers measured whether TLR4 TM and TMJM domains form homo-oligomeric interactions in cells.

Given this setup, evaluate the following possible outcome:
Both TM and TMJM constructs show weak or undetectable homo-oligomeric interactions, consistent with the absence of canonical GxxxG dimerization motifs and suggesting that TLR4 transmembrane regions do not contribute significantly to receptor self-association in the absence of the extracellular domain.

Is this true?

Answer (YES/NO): NO